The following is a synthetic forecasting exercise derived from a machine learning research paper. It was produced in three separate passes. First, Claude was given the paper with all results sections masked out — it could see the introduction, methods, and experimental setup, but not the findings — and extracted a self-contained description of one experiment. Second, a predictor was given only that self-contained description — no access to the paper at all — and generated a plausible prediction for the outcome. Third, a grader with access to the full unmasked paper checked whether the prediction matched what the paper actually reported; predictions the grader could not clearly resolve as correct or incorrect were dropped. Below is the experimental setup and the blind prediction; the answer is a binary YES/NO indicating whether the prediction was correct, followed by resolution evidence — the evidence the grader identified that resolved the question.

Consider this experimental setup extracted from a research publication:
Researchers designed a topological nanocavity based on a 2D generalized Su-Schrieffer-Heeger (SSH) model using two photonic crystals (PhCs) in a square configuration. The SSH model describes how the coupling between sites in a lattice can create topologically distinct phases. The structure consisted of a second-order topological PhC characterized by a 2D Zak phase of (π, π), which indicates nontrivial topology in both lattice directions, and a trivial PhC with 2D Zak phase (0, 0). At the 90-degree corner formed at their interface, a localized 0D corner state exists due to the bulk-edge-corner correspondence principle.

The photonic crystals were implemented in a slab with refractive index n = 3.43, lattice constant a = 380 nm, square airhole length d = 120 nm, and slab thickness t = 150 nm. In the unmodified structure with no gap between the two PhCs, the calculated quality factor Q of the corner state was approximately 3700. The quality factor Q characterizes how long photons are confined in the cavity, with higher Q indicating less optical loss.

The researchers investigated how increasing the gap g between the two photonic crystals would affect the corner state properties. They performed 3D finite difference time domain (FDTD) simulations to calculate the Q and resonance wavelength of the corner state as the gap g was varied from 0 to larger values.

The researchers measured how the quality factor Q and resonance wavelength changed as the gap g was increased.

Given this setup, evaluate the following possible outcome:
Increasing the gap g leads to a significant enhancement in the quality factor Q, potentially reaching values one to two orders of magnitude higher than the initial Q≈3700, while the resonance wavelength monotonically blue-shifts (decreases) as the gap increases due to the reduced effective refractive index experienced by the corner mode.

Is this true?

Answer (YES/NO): NO